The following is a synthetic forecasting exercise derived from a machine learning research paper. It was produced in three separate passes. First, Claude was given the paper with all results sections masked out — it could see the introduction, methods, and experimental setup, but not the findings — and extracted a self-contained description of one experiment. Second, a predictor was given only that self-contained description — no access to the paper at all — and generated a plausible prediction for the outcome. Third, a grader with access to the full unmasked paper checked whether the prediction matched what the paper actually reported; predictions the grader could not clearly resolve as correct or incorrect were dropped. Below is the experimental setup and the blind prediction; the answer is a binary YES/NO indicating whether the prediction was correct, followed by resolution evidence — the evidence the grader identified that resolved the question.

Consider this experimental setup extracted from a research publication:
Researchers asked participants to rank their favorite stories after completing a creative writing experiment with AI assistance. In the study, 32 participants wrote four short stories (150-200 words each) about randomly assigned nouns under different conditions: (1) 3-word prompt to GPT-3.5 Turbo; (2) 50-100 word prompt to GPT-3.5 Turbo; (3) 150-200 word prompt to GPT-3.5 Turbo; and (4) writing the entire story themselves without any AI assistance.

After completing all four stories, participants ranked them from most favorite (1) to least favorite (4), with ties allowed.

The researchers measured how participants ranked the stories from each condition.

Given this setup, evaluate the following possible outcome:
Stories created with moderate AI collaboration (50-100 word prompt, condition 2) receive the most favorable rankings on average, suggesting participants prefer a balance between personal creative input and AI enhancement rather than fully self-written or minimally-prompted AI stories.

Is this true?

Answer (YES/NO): NO